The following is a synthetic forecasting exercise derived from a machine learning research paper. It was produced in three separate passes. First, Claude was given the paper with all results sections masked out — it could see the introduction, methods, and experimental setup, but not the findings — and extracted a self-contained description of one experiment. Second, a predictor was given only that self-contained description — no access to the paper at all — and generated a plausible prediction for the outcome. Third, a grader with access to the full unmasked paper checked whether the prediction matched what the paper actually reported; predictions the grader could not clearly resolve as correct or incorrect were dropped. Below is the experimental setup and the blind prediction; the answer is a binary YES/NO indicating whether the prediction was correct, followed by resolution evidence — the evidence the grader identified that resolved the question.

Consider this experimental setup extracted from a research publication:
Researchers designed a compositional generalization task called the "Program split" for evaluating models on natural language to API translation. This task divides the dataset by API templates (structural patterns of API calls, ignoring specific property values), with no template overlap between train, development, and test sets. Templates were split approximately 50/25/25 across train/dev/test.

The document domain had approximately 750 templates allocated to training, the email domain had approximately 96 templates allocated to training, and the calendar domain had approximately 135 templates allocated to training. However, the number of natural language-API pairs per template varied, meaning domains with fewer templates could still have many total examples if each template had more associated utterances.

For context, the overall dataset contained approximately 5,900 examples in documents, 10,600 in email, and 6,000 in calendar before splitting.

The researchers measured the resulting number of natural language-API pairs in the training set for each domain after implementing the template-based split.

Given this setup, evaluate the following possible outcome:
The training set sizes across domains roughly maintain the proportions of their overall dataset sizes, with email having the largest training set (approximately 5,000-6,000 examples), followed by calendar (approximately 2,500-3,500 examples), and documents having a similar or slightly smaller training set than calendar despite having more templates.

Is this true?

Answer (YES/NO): YES